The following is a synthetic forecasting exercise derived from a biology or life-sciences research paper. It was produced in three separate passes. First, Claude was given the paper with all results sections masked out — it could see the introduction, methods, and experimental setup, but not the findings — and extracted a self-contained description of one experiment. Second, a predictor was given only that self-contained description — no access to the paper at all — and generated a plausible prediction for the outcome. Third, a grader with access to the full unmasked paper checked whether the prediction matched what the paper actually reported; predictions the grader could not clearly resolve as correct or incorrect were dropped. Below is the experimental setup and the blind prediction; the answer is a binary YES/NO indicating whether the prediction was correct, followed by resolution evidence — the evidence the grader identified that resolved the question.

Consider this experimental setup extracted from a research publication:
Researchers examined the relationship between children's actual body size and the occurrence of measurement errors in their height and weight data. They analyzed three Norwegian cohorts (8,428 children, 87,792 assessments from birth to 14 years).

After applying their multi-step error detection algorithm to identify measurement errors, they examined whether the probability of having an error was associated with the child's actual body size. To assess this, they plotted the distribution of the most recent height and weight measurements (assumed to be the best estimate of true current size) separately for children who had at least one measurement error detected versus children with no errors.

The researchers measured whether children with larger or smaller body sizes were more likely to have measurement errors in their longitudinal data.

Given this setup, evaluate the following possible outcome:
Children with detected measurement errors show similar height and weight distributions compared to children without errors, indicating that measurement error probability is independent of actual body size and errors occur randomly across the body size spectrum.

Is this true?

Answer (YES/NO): YES